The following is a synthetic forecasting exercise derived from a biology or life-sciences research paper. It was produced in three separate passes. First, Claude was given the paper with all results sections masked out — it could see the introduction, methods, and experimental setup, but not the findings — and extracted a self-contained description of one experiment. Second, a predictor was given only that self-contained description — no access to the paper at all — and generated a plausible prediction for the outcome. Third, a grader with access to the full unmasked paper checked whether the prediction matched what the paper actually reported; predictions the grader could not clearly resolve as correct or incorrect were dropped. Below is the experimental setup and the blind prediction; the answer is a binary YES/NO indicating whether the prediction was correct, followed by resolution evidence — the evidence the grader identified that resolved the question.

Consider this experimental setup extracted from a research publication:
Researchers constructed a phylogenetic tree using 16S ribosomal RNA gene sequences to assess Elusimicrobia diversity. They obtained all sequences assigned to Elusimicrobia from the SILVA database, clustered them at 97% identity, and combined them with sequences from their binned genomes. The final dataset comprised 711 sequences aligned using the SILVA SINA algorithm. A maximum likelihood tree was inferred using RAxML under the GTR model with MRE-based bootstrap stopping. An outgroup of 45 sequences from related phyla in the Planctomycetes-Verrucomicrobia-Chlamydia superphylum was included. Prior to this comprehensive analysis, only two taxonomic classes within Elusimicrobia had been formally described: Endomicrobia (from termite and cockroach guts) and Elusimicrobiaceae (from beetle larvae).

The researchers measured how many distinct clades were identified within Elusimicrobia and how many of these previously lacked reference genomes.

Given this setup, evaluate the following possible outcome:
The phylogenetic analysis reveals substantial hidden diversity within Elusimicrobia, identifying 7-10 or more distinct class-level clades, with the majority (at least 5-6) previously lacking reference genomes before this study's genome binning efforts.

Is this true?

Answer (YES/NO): YES